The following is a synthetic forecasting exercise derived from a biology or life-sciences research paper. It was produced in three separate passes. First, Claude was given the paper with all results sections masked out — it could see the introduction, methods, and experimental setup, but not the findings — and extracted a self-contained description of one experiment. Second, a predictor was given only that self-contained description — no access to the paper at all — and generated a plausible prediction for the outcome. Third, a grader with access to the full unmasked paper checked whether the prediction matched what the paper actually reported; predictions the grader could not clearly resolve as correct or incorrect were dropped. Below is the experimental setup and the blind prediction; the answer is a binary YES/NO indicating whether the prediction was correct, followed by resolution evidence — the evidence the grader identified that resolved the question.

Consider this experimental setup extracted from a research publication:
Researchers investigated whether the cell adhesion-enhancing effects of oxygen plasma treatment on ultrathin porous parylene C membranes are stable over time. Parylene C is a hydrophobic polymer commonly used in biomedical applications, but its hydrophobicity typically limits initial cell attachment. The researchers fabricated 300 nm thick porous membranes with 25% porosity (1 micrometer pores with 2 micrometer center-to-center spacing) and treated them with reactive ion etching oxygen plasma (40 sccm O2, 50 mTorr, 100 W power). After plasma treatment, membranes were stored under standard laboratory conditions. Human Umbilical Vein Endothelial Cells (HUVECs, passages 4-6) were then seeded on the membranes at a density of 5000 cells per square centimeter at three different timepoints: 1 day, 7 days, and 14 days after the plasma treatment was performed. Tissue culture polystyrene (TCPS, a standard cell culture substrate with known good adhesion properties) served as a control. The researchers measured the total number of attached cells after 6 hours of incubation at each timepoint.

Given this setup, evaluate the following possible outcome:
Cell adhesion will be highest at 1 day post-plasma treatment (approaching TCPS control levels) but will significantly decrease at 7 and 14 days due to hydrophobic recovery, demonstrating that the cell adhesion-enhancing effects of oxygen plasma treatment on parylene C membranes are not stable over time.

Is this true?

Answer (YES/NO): NO